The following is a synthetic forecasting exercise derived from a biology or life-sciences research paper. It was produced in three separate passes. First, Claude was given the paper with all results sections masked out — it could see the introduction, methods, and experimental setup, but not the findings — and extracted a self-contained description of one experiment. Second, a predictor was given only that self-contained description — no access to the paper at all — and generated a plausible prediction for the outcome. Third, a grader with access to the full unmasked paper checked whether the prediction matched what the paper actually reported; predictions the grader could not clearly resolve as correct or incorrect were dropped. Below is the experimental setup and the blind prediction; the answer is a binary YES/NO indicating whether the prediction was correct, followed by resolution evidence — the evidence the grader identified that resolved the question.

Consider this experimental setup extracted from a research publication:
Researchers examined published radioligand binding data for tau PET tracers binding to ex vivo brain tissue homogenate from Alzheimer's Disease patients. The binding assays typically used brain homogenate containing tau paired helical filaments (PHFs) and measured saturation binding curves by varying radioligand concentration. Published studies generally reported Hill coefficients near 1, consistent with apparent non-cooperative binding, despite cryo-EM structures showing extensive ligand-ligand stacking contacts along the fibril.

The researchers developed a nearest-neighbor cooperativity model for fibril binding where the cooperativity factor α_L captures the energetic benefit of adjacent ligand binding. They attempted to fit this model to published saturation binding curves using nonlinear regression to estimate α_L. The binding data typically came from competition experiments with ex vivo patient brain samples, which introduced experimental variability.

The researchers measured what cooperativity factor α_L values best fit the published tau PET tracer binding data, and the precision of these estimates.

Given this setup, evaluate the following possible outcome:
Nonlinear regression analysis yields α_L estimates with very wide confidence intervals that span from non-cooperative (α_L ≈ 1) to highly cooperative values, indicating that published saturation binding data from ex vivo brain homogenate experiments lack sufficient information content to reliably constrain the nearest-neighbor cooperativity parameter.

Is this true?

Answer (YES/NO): NO